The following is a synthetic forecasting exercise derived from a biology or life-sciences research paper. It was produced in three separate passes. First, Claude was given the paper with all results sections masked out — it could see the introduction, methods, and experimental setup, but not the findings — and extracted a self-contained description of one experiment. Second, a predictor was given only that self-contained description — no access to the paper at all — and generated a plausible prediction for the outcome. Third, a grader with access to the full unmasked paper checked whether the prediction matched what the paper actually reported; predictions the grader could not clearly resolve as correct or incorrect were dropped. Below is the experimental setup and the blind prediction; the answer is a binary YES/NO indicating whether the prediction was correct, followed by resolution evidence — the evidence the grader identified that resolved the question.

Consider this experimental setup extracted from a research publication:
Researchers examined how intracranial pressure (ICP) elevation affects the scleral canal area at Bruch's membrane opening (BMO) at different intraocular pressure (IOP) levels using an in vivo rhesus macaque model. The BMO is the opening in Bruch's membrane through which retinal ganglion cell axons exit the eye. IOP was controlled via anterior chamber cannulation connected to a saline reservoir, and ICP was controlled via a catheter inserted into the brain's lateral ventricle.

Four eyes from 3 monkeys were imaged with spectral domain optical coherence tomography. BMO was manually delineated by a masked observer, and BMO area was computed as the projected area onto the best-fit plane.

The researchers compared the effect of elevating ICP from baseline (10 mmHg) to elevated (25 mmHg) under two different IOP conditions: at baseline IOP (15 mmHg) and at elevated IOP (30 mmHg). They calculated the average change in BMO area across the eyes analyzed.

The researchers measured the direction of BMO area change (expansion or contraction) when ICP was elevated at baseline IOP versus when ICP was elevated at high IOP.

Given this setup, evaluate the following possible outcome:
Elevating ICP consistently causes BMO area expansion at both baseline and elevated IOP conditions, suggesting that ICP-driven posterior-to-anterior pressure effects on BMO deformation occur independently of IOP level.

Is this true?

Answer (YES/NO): NO